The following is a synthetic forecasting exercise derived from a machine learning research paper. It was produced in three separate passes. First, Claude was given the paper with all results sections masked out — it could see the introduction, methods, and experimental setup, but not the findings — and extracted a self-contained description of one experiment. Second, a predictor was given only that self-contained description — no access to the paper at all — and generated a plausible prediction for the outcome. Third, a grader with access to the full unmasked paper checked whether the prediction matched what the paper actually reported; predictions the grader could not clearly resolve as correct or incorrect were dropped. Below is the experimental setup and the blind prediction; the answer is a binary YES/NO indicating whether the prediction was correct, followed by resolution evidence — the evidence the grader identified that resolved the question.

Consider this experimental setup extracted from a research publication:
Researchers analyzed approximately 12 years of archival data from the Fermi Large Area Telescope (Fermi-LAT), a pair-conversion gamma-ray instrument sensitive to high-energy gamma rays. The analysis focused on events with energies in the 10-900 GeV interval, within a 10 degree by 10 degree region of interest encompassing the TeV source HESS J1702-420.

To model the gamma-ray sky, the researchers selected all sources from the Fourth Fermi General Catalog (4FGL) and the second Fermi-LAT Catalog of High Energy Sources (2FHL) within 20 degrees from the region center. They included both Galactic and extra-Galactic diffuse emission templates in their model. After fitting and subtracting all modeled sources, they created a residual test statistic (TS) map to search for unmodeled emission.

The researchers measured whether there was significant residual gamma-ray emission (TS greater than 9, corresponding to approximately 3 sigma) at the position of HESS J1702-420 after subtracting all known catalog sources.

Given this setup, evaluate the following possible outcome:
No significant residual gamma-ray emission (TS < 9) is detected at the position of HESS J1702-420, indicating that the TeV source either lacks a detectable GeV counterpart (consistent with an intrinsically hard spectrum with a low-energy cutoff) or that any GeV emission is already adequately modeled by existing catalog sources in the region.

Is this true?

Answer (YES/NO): YES